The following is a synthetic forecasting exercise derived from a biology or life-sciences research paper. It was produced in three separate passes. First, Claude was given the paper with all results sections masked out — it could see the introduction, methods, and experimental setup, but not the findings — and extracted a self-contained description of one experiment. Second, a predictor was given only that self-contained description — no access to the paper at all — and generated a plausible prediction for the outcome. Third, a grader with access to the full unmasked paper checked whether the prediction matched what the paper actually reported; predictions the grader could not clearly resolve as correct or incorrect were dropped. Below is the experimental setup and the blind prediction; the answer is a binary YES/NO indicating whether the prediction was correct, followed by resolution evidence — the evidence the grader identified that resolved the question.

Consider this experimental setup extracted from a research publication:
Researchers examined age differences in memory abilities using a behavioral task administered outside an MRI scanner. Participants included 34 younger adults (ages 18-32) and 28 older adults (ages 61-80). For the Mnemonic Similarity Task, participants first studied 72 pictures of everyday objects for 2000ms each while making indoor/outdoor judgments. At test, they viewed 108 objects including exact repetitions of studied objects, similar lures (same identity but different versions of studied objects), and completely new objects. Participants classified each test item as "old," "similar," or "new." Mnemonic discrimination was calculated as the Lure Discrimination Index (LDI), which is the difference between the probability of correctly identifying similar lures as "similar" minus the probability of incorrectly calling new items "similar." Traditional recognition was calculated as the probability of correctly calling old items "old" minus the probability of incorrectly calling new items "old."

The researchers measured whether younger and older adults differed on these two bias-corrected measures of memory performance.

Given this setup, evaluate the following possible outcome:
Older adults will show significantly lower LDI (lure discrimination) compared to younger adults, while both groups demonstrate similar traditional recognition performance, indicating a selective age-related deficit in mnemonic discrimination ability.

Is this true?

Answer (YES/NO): YES